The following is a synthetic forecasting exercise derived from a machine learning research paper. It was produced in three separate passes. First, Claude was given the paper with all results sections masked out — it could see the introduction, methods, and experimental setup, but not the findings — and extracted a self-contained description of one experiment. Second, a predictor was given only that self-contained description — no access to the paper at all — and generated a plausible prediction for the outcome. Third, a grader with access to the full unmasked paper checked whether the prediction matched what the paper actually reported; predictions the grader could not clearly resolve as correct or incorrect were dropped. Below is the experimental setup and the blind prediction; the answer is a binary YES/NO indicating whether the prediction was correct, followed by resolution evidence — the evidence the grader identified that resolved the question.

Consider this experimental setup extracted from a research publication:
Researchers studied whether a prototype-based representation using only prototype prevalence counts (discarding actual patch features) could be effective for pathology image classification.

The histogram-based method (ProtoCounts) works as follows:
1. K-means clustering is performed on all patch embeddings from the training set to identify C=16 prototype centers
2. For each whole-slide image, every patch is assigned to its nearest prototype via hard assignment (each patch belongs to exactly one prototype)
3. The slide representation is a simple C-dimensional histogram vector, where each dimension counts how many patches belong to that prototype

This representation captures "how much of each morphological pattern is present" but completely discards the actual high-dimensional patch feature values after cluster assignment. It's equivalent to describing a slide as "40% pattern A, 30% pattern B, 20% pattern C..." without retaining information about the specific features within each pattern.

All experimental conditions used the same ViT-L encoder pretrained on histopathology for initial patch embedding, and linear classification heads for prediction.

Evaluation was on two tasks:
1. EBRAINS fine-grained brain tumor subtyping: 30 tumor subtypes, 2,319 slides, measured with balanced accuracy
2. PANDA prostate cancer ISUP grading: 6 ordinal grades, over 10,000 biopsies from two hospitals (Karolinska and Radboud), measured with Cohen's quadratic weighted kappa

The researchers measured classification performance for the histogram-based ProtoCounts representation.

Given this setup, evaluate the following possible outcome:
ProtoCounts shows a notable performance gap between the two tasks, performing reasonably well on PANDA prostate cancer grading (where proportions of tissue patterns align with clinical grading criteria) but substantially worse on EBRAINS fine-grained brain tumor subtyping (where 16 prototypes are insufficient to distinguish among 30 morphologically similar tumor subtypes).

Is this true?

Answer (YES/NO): NO